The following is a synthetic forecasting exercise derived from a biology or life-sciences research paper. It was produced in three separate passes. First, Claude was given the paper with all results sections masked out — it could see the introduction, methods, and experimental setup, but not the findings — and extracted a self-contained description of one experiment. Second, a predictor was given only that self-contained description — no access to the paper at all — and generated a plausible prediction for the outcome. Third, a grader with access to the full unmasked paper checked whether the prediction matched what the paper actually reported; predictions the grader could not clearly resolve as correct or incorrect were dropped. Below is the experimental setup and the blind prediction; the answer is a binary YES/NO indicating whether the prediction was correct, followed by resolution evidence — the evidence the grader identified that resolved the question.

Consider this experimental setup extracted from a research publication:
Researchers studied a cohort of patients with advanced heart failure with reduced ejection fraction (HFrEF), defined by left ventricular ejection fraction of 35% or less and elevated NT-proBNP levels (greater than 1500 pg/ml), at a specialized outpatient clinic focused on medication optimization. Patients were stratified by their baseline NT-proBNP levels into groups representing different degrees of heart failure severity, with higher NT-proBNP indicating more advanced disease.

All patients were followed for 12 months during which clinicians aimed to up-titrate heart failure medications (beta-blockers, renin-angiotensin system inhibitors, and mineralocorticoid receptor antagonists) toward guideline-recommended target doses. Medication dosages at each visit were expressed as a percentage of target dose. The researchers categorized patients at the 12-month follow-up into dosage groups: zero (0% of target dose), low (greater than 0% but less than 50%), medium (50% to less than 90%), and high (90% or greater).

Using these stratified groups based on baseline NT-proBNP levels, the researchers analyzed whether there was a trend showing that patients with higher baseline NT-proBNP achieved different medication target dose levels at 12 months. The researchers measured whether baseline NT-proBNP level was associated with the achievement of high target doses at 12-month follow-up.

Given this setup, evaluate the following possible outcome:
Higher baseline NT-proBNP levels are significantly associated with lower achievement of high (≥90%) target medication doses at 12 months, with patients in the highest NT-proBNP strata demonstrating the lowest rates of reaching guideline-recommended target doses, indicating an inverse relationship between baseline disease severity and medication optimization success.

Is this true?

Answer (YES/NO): NO